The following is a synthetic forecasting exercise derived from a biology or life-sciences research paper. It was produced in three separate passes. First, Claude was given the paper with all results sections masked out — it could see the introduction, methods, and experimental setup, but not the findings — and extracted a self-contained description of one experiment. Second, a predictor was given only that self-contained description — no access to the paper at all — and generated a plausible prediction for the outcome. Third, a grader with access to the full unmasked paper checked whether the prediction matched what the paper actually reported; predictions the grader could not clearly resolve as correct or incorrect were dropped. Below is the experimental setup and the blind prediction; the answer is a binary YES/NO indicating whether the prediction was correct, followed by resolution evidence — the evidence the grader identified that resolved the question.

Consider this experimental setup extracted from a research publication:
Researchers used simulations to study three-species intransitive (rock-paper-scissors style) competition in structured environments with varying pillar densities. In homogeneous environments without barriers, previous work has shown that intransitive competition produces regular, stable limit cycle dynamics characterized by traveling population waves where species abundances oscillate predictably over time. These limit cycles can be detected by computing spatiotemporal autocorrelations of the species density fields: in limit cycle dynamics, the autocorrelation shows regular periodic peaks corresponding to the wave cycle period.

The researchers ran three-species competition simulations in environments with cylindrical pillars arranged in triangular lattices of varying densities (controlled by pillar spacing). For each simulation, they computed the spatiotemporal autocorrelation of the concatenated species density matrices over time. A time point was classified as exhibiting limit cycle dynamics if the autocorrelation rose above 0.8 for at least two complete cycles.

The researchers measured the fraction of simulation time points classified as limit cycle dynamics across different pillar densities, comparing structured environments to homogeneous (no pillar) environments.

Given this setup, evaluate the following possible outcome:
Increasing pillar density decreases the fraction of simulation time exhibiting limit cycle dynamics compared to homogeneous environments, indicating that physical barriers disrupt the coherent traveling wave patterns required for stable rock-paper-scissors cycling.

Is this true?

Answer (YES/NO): YES